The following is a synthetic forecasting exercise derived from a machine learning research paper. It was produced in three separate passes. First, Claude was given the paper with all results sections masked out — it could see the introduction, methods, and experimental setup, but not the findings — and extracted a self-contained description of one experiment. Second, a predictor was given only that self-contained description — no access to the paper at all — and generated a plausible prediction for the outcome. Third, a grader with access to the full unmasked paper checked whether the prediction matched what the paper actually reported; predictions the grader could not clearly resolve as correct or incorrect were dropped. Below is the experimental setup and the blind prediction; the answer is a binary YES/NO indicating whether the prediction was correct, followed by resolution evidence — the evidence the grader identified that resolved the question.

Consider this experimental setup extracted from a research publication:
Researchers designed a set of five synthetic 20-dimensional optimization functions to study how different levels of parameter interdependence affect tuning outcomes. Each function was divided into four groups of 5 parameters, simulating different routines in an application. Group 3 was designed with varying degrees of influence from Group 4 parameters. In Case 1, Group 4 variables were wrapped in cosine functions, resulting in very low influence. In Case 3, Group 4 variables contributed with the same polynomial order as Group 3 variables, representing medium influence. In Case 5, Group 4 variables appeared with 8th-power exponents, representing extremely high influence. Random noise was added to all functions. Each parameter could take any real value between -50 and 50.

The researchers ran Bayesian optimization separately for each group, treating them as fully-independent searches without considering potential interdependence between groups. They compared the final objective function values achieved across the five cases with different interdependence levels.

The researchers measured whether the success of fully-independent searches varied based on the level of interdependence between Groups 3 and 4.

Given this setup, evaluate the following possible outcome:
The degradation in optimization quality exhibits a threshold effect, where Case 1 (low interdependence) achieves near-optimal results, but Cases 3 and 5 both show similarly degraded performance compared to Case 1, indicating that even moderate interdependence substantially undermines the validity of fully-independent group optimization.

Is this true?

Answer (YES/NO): NO